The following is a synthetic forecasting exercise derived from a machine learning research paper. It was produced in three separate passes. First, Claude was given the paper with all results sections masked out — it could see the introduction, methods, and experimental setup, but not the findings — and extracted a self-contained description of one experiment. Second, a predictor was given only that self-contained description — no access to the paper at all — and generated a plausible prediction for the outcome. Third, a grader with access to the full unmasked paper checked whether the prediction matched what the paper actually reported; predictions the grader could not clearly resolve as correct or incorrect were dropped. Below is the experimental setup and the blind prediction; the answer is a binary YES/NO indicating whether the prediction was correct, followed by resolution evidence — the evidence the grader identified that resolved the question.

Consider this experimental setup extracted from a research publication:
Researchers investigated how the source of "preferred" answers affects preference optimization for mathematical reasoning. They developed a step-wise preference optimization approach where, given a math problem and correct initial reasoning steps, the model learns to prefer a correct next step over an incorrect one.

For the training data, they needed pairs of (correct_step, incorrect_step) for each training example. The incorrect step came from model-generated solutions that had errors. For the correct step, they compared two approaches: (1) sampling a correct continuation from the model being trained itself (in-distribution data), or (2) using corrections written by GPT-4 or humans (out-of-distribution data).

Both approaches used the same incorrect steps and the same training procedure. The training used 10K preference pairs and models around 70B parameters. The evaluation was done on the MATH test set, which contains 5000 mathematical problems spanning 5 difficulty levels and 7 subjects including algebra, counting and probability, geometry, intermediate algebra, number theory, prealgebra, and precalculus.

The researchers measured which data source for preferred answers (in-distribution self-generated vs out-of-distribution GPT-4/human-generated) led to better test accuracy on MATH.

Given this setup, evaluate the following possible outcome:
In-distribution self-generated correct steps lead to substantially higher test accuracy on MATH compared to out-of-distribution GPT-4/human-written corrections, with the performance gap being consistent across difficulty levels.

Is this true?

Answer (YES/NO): NO